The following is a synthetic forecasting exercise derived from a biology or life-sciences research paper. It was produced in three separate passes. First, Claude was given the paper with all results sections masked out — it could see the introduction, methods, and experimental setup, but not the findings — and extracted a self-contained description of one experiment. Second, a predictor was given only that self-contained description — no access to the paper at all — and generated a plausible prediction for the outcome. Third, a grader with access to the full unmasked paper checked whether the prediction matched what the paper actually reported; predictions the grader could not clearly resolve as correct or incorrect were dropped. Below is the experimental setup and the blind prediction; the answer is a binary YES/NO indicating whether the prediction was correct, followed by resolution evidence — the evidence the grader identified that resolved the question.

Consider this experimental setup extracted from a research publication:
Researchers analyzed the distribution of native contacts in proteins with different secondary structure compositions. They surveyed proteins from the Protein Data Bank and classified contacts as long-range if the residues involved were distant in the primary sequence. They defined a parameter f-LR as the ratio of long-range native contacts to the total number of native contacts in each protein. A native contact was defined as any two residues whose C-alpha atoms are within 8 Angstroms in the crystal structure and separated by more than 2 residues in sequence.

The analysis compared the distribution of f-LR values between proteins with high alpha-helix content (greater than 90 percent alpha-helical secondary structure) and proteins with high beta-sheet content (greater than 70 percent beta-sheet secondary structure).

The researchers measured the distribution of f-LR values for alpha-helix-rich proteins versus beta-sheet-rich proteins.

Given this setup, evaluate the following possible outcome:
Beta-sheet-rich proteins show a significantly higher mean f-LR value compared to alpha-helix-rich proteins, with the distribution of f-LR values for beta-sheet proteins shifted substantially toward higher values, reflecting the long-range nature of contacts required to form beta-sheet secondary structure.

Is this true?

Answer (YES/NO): YES